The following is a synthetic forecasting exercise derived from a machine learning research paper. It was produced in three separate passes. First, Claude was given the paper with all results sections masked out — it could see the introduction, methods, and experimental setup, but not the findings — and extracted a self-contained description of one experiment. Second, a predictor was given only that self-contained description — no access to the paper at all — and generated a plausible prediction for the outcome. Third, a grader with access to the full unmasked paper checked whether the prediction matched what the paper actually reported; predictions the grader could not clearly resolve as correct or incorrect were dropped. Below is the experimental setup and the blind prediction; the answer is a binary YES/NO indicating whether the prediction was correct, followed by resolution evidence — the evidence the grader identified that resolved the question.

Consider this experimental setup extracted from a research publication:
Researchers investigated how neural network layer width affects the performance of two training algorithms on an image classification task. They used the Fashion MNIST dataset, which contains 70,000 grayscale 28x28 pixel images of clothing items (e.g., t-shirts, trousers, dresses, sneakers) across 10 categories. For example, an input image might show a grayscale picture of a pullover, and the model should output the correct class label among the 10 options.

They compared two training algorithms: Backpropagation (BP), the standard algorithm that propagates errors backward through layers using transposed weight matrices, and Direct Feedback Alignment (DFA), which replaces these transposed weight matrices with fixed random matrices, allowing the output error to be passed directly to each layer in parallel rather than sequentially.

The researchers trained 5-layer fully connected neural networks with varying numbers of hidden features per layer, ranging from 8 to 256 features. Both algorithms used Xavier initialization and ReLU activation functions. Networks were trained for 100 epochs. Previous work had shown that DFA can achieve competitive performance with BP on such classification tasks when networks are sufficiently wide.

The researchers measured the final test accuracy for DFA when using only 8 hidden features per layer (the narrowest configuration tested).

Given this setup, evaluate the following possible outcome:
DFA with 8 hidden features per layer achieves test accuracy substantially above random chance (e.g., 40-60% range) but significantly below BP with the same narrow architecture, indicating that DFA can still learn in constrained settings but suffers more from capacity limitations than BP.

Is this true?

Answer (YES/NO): NO